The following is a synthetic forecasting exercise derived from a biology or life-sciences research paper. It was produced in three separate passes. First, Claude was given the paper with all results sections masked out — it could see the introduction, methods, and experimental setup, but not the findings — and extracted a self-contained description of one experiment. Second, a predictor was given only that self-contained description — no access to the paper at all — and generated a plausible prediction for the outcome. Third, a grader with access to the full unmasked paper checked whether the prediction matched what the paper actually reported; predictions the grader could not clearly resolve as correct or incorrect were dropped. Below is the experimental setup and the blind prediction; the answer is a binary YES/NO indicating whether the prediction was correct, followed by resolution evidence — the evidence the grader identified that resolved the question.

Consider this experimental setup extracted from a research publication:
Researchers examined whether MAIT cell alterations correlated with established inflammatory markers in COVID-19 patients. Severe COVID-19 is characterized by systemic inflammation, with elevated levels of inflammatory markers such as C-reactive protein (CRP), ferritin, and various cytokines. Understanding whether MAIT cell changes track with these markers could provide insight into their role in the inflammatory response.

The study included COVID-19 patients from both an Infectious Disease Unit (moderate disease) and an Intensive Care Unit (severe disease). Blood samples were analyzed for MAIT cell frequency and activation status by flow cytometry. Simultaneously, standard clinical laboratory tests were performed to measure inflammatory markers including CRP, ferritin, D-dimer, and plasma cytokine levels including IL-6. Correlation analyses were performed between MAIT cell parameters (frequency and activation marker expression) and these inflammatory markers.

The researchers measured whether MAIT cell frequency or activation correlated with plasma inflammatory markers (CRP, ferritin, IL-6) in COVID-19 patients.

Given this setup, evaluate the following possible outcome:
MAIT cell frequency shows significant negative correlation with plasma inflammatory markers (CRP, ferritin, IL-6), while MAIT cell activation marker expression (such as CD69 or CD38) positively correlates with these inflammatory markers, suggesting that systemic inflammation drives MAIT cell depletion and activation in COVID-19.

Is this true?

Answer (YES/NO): NO